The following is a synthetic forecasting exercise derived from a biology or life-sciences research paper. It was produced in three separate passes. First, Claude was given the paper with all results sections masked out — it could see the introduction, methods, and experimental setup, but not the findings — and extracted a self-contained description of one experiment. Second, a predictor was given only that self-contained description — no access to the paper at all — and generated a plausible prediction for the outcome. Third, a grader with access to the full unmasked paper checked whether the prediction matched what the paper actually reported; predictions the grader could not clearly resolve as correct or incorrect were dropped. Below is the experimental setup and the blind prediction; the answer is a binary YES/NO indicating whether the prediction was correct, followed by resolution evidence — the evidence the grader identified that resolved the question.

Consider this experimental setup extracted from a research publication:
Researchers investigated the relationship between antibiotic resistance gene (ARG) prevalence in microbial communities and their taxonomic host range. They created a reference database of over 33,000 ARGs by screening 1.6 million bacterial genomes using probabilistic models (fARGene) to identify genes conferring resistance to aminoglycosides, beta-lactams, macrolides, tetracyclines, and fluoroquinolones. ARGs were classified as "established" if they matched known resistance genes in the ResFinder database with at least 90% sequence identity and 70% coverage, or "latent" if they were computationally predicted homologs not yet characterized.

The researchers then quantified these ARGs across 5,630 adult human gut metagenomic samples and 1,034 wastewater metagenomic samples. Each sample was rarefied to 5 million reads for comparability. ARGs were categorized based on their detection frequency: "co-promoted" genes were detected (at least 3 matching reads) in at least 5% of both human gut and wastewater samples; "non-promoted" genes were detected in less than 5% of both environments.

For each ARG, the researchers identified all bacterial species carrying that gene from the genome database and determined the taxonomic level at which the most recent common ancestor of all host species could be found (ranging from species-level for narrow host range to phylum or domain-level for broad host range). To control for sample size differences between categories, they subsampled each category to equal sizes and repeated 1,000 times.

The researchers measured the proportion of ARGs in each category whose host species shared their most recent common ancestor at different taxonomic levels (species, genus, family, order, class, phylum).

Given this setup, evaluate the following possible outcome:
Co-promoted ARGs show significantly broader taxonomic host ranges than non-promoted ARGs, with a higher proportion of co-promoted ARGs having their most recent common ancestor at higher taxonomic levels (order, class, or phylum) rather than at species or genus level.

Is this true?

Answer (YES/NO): YES